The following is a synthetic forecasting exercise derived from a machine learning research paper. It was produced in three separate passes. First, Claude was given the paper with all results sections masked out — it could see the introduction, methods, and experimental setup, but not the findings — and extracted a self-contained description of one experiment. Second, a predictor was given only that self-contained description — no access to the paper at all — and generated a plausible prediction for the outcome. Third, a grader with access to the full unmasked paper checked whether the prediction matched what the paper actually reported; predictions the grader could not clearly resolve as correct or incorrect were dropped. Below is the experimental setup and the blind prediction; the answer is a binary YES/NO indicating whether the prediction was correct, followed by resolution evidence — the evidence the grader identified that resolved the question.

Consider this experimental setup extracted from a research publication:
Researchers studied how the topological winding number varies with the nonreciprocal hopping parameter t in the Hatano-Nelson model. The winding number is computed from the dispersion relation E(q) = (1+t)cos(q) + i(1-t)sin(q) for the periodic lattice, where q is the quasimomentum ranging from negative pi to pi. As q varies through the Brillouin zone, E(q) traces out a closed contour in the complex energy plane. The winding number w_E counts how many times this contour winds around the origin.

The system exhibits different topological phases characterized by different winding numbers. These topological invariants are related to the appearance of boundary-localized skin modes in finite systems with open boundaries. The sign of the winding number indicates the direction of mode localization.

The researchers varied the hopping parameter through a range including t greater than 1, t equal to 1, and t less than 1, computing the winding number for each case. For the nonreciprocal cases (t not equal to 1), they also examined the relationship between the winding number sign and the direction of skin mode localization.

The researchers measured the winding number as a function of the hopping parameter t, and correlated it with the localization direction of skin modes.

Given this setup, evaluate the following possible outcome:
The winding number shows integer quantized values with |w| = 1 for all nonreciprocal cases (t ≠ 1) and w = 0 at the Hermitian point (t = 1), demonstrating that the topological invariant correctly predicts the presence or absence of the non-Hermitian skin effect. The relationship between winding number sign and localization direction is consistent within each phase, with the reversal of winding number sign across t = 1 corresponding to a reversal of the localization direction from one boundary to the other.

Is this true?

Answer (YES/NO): YES